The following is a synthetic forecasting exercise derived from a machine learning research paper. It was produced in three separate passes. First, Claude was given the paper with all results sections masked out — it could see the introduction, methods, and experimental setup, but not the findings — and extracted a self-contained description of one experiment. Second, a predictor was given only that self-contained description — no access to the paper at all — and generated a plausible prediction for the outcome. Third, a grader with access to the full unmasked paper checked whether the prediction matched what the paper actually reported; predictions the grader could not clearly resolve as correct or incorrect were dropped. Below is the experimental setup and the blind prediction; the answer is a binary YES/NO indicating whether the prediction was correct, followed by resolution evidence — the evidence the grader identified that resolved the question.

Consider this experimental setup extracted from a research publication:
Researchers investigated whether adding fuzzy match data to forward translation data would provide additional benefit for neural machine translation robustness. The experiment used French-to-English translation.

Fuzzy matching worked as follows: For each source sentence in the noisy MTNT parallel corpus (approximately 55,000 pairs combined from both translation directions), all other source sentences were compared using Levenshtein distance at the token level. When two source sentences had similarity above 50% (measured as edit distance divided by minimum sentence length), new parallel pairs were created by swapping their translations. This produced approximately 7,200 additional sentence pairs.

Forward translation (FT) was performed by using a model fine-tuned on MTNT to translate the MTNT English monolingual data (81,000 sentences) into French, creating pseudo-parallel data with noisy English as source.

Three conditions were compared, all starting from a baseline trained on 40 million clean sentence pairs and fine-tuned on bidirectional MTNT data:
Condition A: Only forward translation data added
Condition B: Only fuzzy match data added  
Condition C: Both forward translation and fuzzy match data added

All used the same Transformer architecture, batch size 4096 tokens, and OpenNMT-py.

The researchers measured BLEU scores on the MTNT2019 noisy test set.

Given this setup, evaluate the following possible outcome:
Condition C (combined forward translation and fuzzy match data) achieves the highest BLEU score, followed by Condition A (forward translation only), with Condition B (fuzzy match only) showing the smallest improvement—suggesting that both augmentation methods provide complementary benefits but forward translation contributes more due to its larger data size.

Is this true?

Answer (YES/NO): YES